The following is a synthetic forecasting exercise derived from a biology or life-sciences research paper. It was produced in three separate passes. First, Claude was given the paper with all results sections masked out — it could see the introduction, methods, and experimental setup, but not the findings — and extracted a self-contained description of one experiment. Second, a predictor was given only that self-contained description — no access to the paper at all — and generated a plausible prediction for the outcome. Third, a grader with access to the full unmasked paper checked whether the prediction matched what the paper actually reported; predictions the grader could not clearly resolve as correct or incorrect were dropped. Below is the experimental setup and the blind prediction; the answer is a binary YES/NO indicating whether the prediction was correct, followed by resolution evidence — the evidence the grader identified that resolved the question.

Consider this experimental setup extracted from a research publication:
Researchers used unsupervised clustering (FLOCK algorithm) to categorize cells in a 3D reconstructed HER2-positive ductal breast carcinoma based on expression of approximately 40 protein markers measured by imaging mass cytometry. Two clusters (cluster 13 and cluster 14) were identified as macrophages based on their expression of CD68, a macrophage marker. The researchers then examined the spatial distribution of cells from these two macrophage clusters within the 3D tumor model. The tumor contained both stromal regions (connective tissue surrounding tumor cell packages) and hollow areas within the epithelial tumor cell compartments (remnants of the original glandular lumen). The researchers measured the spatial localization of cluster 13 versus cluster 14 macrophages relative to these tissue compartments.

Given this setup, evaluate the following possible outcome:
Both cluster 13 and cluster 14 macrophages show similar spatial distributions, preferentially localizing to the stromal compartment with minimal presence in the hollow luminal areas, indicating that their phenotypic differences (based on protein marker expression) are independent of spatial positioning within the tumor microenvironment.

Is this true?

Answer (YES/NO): NO